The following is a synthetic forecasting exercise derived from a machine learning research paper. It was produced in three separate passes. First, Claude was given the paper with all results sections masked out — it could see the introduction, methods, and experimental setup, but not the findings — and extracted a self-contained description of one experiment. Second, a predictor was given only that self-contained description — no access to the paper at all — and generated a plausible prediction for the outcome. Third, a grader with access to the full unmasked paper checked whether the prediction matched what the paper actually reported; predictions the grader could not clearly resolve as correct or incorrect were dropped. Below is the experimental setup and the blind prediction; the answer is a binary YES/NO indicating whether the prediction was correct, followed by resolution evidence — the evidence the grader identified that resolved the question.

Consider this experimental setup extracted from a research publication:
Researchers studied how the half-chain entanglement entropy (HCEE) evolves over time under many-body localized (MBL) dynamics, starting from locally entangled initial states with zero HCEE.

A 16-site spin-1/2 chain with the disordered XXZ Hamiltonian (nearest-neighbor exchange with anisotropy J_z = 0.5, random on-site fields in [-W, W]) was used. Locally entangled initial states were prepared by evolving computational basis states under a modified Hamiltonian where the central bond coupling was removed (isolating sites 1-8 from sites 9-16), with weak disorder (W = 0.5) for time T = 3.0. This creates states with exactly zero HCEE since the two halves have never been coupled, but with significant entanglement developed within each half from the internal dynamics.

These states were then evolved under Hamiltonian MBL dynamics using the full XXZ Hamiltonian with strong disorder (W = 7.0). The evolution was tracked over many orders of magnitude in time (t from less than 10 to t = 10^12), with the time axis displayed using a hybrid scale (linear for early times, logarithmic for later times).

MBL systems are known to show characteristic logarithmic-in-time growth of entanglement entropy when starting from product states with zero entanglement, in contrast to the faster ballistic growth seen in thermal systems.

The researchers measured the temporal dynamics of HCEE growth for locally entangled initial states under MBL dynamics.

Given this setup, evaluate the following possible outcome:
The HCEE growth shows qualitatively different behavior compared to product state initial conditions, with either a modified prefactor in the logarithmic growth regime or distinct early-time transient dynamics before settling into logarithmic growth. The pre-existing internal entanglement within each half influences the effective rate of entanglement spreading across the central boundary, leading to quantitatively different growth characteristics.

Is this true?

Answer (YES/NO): NO